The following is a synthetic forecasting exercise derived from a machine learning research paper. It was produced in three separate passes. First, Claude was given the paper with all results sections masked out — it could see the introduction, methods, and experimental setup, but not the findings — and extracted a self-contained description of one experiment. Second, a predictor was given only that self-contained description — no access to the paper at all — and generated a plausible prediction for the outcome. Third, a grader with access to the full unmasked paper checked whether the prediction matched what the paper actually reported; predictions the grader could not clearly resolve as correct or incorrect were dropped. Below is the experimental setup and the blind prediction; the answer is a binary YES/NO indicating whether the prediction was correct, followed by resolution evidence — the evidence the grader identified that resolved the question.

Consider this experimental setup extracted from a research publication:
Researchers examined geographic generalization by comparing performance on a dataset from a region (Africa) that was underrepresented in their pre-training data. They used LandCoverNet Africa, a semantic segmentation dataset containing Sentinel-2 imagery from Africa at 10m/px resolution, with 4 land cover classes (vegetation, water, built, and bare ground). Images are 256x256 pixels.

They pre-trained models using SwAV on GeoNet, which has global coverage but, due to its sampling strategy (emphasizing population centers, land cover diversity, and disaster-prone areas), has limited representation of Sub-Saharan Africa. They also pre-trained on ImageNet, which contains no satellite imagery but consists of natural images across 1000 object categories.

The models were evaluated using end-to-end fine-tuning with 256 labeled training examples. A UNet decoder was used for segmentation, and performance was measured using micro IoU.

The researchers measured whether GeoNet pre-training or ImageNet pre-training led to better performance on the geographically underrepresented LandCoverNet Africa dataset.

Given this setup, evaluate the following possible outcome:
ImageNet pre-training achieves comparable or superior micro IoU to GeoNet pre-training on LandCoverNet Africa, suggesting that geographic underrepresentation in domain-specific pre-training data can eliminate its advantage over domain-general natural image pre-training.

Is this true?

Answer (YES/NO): YES